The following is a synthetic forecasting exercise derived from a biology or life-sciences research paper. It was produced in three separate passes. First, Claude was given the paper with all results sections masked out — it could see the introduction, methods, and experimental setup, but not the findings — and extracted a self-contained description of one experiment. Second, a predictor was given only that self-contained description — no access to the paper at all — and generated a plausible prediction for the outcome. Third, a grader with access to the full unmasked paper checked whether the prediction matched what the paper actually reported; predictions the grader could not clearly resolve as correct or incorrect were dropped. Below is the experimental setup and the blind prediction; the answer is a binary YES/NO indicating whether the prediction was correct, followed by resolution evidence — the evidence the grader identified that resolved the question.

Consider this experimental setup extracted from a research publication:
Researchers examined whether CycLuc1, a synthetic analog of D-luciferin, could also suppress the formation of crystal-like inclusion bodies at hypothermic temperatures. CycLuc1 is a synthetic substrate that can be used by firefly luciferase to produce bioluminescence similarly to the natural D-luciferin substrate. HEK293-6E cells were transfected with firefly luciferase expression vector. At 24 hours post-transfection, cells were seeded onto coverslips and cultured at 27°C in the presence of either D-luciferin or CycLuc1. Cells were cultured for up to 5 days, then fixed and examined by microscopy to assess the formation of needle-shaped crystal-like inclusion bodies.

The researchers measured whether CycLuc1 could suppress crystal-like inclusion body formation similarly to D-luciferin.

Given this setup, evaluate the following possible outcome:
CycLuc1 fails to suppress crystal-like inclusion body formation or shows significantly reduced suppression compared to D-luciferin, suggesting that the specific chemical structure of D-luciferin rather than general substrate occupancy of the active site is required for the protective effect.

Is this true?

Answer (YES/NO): NO